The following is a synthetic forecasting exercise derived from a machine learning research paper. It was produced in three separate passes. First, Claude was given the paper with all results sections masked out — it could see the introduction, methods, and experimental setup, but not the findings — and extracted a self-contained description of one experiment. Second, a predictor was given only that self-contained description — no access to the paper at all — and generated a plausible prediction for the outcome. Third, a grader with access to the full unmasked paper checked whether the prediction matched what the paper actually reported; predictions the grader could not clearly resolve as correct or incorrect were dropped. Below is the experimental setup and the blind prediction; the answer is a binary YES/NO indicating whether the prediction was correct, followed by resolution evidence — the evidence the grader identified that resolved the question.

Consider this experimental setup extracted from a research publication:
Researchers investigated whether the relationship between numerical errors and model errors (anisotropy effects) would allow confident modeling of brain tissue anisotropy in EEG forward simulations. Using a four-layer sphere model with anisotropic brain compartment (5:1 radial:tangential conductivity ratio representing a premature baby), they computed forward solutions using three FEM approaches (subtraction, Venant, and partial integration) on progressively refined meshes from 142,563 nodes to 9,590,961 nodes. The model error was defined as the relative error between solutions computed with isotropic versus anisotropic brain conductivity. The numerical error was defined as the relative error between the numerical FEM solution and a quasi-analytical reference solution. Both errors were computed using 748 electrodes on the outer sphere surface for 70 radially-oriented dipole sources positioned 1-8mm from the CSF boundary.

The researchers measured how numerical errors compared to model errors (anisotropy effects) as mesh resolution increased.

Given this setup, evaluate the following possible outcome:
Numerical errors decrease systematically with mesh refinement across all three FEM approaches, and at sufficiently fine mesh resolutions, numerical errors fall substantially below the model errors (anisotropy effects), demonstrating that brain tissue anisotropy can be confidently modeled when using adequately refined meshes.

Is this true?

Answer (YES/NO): YES